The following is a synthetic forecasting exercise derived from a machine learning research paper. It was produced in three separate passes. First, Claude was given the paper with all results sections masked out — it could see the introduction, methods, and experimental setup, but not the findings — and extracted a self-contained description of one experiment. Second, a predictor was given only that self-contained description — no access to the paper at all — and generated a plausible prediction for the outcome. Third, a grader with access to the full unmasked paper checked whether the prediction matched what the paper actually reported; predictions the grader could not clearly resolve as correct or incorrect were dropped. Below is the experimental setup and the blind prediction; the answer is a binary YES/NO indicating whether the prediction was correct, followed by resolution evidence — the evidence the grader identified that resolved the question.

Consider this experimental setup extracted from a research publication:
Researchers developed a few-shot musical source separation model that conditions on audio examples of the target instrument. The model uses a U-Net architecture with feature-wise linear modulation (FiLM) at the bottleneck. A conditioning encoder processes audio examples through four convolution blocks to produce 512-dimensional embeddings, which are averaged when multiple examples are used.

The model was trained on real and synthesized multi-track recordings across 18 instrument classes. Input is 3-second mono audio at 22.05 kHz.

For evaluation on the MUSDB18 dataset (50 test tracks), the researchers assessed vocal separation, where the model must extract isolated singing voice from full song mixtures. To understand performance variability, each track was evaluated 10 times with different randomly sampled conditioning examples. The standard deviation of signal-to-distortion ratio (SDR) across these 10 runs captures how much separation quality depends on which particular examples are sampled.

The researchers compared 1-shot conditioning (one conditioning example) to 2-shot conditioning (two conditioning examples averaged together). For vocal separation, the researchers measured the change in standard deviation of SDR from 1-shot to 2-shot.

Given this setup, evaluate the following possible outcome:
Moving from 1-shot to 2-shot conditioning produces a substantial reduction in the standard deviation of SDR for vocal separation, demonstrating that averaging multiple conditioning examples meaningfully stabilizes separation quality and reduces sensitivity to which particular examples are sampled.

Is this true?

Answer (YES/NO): YES